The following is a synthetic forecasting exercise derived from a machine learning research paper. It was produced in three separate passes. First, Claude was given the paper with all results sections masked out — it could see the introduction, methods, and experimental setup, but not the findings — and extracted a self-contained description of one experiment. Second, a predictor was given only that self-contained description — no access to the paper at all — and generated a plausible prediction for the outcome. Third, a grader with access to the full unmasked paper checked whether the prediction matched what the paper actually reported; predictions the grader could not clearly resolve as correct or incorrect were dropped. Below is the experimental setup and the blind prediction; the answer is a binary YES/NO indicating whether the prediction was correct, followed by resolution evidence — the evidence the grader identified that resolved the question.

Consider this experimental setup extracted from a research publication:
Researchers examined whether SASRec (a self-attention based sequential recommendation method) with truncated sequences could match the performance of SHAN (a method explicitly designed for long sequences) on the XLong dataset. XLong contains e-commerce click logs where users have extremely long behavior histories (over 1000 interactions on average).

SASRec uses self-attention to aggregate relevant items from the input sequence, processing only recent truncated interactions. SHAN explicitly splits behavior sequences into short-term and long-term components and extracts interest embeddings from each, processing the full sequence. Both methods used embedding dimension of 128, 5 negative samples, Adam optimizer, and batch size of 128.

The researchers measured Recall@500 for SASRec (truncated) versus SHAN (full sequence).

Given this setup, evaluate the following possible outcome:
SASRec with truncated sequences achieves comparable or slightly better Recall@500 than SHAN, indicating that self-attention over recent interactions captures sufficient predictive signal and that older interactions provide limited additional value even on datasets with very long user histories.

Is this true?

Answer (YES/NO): NO